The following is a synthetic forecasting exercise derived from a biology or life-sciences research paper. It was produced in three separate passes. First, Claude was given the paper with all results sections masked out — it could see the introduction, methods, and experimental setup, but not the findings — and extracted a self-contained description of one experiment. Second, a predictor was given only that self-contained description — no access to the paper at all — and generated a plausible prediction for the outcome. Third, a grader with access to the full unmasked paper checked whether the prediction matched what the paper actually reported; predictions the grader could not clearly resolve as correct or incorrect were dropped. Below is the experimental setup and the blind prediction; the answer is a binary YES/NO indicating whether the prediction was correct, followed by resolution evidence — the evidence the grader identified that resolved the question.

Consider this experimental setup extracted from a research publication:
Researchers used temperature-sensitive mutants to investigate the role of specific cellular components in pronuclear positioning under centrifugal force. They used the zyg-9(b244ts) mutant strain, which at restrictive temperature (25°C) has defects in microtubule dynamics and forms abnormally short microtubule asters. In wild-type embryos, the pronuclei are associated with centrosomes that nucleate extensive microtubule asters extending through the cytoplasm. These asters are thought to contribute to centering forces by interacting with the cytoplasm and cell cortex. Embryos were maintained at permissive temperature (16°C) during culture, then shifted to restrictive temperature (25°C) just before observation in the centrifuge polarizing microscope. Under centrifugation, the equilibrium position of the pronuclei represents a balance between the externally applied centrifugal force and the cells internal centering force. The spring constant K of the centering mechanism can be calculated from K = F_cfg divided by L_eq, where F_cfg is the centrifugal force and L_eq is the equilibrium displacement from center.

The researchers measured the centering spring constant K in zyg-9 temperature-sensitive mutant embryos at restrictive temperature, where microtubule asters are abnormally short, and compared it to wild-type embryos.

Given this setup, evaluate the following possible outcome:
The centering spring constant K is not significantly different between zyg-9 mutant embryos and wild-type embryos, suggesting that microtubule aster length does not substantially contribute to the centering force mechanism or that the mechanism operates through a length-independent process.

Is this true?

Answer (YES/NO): NO